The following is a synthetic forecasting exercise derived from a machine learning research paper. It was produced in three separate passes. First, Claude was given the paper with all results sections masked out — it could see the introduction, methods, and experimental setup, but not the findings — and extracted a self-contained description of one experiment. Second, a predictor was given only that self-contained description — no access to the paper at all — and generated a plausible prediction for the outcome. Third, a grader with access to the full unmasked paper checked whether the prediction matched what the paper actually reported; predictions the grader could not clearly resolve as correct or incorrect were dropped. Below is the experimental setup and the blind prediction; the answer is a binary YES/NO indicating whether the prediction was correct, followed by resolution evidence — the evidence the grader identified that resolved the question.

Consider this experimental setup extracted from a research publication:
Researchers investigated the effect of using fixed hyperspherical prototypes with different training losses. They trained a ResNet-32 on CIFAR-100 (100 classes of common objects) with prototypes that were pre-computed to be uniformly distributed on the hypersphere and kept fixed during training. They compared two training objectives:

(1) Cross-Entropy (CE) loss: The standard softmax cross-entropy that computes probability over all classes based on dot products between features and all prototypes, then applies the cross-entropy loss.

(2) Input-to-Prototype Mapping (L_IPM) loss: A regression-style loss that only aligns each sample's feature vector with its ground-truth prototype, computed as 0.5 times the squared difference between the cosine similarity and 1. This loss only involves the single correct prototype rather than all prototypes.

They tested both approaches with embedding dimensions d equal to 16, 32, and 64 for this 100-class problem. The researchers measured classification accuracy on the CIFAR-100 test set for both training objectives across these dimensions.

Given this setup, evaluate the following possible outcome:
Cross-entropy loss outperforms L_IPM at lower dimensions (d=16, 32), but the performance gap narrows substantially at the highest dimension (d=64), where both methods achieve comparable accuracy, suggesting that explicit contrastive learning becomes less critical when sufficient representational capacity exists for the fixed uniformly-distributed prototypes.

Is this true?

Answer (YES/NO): NO